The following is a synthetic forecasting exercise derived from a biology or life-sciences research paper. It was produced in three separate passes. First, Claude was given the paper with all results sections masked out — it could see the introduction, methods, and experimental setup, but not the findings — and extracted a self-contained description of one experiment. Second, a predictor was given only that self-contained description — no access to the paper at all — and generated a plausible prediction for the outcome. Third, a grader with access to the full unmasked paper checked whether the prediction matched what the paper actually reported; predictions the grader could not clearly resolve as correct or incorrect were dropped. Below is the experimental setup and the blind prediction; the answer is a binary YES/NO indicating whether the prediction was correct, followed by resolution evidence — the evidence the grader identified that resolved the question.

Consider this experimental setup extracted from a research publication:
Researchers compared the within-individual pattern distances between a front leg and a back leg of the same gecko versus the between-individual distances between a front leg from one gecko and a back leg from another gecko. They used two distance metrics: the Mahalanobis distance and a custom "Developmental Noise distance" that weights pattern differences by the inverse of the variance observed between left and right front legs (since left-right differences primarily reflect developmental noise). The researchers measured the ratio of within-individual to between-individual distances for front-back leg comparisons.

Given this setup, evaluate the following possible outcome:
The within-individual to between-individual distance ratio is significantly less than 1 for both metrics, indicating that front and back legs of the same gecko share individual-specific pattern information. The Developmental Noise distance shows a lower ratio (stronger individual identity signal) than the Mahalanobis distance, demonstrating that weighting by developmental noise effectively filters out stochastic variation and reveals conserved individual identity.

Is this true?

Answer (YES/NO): NO